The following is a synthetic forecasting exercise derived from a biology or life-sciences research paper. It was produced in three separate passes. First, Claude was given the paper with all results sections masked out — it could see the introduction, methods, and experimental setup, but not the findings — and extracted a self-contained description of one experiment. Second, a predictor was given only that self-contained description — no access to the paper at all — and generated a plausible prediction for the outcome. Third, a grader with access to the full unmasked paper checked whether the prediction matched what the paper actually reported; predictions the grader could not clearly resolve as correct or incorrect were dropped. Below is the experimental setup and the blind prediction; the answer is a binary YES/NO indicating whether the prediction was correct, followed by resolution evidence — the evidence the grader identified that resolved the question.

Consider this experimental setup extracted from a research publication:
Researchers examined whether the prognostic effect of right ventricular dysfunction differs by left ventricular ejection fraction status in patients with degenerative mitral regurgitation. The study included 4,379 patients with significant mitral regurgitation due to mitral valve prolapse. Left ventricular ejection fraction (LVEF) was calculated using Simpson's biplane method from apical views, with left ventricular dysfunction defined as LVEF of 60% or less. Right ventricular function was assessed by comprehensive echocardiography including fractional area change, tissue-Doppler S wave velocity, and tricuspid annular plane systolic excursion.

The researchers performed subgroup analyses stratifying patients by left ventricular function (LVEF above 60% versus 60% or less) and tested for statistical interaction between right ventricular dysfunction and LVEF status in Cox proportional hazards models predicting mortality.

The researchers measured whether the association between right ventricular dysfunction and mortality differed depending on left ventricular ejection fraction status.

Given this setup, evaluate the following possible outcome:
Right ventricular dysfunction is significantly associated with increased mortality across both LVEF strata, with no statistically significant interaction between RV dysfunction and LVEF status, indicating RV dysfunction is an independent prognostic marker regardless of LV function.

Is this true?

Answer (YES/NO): YES